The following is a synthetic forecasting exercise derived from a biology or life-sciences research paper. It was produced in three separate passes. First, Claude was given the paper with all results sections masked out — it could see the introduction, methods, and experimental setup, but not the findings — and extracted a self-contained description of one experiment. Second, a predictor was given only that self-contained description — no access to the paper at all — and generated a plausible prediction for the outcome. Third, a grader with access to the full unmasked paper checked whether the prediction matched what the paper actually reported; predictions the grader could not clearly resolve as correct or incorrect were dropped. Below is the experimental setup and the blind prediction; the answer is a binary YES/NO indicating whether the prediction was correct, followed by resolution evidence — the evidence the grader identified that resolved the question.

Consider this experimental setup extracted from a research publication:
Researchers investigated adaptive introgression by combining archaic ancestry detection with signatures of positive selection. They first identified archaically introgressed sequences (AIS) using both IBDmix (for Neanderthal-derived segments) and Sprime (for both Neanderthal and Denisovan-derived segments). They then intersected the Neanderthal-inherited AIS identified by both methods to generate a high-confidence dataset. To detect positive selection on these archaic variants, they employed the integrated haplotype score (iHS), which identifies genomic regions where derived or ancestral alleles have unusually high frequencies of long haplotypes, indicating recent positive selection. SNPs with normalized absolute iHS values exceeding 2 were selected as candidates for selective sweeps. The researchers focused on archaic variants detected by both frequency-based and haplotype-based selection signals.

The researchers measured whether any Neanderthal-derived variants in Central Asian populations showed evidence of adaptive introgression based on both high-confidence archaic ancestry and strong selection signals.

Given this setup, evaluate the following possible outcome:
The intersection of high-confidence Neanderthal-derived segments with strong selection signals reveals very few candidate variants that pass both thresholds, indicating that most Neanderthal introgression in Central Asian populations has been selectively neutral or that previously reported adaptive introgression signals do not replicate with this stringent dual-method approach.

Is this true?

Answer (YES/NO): NO